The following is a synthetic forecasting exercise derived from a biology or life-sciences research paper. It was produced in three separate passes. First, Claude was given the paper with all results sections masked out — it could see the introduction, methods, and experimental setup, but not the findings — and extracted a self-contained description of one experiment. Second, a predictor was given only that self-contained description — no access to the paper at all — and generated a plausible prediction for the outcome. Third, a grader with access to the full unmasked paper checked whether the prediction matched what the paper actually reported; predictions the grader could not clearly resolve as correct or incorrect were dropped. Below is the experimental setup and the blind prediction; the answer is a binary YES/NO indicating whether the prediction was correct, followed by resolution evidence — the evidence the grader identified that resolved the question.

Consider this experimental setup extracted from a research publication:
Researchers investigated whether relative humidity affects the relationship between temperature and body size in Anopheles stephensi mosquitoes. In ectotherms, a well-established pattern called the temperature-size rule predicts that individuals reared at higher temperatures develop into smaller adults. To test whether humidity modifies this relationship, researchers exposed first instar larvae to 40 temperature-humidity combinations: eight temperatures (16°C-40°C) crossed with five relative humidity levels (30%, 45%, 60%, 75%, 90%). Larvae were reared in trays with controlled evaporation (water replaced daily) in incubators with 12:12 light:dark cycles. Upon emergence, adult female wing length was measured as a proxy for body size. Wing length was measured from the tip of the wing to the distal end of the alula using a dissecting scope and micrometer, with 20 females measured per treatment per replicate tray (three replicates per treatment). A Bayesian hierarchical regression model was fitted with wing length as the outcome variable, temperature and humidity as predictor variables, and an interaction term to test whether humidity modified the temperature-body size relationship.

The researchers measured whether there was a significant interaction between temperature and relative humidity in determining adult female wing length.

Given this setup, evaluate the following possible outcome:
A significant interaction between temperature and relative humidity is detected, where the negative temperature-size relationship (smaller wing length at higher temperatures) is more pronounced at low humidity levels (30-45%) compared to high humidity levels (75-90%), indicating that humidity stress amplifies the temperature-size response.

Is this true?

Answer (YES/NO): NO